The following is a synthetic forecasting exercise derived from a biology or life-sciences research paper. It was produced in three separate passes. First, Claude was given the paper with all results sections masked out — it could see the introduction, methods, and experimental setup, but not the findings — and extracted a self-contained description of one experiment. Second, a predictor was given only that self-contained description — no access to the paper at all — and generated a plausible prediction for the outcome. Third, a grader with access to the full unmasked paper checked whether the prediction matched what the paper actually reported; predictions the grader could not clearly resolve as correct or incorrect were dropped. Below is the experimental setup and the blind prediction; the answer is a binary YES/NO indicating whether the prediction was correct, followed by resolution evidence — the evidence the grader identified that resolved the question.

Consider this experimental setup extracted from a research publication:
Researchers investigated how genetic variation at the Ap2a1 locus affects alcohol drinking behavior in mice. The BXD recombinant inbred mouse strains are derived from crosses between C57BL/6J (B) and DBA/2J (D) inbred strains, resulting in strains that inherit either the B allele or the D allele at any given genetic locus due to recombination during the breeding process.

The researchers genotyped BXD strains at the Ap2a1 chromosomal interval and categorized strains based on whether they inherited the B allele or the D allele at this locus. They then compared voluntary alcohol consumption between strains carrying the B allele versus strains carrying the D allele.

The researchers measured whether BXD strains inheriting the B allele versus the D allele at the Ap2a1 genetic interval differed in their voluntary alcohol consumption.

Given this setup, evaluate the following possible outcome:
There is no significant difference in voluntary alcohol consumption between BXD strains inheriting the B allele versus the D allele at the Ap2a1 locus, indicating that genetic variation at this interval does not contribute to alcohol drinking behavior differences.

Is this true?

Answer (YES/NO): NO